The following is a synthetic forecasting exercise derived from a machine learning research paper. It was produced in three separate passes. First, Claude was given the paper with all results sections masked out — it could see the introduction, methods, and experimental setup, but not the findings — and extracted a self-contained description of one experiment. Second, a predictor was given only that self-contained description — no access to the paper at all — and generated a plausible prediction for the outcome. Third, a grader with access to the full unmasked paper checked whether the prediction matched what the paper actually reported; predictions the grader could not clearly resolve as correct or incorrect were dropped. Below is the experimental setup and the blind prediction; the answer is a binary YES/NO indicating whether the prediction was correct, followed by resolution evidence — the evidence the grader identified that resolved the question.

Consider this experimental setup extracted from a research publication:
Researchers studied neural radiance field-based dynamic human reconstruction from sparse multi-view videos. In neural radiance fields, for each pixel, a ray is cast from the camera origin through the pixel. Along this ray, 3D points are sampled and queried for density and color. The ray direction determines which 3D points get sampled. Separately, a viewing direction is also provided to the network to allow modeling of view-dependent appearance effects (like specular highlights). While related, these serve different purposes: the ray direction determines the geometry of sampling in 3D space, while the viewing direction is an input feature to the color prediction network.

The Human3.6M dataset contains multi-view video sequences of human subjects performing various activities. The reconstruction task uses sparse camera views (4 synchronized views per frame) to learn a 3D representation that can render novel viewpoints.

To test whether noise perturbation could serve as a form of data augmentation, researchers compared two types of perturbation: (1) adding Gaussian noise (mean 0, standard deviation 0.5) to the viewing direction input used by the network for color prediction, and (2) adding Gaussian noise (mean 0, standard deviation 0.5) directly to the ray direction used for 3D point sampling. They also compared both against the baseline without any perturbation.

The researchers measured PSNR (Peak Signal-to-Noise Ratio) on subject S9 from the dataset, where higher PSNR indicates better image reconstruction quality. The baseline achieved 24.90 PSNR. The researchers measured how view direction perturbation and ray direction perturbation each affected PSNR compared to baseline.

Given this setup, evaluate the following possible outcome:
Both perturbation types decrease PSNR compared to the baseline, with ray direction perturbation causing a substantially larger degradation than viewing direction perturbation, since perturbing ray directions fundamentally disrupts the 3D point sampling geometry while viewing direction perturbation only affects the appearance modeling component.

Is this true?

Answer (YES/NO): NO